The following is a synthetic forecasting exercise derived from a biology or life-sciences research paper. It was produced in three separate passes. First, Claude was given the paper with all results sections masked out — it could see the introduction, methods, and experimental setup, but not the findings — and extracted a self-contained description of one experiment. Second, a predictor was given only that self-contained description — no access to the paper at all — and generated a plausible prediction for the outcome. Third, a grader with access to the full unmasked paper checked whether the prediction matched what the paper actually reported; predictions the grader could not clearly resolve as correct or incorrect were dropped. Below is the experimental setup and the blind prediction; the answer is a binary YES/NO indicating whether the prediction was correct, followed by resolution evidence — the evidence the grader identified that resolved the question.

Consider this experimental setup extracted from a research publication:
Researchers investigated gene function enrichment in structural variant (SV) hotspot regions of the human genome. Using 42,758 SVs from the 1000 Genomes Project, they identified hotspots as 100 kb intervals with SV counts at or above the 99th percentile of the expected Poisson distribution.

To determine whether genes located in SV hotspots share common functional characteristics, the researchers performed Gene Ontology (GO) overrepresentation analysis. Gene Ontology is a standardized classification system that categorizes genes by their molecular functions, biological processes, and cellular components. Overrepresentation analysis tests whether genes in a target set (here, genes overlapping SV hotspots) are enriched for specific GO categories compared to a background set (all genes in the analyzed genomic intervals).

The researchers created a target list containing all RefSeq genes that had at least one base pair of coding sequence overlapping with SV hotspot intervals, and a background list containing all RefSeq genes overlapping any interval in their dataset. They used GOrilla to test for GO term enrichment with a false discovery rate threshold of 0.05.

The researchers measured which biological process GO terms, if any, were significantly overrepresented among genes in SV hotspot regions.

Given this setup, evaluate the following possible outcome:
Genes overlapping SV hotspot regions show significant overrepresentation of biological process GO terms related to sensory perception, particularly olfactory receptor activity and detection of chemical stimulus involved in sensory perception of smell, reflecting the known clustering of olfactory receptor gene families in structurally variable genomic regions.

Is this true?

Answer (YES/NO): YES